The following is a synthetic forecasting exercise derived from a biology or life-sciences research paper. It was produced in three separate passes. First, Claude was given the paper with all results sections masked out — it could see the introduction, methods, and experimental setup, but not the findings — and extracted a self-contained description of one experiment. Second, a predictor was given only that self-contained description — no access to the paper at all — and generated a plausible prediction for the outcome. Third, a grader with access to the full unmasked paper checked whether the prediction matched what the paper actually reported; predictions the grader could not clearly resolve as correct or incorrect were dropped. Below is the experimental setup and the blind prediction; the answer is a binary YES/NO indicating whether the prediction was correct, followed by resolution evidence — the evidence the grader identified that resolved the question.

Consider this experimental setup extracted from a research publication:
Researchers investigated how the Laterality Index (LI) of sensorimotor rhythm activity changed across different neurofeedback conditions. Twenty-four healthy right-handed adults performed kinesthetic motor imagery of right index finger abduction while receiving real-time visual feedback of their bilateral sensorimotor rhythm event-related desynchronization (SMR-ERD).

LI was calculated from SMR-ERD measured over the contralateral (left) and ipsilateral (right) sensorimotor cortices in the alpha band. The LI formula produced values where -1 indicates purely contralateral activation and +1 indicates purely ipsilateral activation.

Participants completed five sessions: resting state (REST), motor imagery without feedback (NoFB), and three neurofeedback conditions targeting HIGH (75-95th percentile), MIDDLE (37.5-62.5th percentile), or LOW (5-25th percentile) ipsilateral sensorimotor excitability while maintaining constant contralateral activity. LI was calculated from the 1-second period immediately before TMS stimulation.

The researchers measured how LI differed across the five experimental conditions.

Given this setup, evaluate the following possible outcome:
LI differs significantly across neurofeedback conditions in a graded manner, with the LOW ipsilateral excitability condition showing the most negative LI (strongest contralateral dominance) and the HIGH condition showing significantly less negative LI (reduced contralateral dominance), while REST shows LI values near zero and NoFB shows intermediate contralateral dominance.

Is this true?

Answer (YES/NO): NO